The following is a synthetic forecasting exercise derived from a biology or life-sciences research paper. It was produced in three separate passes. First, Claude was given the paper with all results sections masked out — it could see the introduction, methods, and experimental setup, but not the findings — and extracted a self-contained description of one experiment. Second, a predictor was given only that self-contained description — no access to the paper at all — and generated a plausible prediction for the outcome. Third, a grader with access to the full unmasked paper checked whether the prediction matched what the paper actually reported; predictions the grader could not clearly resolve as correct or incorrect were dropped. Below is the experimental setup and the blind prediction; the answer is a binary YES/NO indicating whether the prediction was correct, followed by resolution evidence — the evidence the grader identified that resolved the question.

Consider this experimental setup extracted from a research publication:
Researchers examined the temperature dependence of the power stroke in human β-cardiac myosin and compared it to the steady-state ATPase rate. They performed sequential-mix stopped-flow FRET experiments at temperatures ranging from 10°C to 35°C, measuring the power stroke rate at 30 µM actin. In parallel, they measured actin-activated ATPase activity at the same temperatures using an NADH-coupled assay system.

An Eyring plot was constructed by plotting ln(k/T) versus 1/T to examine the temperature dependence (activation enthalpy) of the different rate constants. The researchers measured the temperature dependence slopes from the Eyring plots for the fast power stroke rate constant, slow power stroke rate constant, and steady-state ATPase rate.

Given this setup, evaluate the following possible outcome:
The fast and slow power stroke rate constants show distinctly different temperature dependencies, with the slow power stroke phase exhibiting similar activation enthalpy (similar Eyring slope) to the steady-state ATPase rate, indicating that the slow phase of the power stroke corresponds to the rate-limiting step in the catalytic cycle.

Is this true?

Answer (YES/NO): NO